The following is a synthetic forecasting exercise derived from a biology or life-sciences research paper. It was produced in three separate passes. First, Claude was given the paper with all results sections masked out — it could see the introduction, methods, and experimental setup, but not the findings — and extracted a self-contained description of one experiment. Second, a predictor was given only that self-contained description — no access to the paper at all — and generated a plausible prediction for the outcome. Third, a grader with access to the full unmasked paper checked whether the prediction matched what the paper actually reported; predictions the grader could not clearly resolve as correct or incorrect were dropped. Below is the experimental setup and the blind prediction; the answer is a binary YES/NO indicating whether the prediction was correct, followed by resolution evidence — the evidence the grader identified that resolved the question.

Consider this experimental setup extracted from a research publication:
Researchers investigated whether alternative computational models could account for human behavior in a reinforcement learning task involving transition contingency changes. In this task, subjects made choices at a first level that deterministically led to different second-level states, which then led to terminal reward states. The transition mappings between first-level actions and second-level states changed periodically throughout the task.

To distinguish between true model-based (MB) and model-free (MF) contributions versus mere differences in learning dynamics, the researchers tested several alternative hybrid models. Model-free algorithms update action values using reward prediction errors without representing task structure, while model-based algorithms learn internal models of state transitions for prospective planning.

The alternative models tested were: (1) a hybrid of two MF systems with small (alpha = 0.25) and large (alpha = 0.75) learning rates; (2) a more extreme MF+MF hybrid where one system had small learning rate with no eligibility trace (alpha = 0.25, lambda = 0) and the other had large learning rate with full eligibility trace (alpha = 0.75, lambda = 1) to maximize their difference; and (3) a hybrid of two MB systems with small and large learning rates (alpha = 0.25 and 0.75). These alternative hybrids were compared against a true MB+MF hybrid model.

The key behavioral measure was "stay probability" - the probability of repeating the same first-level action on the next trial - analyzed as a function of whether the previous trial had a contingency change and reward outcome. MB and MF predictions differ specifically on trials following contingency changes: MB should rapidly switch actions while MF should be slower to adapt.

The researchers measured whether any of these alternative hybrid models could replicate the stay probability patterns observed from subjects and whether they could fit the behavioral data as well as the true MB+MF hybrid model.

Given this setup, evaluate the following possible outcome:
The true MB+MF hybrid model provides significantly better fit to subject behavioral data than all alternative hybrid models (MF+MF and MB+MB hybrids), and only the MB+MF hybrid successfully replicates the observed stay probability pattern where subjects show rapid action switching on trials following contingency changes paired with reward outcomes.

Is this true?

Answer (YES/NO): YES